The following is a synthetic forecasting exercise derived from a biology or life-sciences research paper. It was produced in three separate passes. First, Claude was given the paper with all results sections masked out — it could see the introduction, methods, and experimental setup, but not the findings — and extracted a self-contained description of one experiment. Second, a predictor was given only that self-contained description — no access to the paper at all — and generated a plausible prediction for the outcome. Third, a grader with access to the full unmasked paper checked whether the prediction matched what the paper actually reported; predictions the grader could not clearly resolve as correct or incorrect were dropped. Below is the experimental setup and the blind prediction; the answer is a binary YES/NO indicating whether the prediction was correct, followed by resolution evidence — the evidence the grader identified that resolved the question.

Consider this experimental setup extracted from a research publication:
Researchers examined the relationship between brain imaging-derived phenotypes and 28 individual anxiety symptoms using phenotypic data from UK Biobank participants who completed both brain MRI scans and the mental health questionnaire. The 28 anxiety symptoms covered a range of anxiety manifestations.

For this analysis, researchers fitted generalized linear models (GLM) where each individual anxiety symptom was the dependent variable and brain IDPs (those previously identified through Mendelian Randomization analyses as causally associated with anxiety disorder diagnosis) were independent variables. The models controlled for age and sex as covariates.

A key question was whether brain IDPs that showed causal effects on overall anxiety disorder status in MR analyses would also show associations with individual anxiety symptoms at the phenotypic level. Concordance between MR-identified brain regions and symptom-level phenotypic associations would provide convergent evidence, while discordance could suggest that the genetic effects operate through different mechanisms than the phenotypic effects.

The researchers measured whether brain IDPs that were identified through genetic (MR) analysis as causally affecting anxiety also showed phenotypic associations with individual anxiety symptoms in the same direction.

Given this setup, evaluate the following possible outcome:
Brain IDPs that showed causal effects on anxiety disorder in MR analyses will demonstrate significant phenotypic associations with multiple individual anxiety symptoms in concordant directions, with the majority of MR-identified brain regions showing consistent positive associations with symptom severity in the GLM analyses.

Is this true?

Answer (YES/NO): NO